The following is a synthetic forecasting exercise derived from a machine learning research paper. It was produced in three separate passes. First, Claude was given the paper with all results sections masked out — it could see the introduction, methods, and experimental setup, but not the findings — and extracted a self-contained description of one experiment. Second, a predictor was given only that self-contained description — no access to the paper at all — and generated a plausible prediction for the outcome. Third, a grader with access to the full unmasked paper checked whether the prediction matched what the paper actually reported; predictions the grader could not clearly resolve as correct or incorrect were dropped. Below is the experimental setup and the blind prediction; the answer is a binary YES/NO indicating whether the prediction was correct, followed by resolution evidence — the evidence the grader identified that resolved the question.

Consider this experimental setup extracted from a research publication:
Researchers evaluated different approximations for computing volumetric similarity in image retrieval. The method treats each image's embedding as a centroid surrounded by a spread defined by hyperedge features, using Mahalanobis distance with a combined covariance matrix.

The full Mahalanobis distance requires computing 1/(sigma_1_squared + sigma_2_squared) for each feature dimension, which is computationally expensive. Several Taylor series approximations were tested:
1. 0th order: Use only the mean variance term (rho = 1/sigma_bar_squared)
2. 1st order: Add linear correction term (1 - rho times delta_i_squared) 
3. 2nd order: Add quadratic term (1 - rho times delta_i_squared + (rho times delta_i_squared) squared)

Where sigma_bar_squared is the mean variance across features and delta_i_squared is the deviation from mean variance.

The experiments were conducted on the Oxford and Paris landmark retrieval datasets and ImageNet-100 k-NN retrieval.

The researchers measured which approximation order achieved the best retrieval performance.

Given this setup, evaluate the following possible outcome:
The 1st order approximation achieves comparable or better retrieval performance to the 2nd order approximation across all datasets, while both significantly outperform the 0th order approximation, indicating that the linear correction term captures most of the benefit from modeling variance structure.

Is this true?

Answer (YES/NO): NO